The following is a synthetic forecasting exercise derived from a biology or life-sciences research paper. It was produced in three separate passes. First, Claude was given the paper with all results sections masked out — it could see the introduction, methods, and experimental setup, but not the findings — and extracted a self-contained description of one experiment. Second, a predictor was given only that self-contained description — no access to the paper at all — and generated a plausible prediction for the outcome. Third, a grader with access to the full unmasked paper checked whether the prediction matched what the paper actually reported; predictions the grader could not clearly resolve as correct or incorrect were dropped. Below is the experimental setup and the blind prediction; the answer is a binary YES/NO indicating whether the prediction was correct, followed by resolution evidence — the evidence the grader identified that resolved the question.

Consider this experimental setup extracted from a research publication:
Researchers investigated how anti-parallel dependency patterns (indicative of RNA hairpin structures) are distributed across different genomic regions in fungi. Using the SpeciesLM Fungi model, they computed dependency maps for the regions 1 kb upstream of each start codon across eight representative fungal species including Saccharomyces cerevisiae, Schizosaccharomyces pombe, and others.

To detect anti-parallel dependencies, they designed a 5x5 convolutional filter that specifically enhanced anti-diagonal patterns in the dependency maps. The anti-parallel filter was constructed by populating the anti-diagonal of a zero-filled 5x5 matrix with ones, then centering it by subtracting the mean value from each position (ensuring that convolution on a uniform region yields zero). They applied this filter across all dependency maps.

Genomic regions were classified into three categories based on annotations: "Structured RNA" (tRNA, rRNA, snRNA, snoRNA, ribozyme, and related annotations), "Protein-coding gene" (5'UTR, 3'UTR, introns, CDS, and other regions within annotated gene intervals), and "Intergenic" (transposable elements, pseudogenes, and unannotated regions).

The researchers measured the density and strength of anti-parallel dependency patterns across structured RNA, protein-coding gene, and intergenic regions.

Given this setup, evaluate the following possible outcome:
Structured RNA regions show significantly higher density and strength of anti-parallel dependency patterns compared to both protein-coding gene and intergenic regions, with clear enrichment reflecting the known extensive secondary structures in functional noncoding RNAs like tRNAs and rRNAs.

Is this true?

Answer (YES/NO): YES